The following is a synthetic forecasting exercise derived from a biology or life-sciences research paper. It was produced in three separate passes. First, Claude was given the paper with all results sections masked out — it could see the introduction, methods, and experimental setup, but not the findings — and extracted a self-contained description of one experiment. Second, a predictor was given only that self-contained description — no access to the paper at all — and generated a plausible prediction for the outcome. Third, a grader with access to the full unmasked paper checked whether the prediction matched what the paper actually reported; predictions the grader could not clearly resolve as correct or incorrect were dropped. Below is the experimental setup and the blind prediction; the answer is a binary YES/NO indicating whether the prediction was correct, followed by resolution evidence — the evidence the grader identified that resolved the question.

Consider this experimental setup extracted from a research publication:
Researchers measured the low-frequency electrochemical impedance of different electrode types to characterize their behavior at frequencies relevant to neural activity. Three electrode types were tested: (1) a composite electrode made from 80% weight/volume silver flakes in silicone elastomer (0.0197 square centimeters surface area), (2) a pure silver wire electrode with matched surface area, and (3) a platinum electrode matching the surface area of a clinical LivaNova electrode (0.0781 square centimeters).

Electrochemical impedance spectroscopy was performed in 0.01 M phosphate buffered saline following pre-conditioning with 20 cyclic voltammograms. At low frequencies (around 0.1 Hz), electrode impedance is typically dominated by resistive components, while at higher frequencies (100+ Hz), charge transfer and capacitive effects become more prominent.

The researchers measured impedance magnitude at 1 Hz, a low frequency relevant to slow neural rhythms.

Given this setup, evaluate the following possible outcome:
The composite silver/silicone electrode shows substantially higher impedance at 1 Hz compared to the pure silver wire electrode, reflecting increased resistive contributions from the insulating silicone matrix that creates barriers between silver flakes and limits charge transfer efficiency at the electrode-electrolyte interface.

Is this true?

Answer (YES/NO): NO